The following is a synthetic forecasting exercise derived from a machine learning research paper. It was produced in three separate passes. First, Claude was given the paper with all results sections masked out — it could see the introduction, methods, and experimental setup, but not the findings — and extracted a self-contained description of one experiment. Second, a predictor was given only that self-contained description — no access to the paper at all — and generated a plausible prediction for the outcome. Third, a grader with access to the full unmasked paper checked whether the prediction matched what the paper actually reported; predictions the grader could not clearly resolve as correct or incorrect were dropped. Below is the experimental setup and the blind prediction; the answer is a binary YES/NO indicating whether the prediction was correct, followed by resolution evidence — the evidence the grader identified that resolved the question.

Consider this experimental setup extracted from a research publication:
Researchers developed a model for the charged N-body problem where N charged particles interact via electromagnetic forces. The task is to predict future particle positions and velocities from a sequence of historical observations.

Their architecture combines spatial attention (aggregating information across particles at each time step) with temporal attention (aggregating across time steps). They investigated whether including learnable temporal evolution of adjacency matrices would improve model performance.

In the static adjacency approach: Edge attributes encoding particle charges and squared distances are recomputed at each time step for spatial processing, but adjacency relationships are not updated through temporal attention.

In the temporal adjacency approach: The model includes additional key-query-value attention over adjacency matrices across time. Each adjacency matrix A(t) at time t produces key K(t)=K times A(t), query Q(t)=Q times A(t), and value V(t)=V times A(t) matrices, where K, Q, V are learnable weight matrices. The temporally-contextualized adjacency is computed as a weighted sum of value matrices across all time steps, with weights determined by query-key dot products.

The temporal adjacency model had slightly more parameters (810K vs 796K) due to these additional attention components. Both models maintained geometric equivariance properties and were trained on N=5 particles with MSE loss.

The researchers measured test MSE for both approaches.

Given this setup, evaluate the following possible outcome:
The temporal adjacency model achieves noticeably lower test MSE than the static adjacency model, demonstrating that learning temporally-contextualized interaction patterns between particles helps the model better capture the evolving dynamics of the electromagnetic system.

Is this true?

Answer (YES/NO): NO